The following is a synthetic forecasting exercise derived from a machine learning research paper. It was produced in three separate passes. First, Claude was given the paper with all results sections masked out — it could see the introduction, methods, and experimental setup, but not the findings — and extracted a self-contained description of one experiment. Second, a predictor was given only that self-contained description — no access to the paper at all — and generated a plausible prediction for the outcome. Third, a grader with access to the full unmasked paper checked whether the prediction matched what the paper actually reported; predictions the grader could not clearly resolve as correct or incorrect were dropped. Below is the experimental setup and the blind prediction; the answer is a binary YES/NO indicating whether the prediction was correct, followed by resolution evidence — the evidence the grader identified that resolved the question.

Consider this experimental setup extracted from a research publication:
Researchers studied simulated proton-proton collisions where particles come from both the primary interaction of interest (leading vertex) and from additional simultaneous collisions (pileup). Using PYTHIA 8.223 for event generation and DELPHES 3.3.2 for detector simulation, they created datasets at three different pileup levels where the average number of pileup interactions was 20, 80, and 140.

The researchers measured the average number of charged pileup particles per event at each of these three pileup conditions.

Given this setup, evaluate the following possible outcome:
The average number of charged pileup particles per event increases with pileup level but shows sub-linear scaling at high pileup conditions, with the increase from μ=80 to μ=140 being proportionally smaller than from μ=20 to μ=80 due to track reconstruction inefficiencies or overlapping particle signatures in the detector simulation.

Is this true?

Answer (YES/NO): NO